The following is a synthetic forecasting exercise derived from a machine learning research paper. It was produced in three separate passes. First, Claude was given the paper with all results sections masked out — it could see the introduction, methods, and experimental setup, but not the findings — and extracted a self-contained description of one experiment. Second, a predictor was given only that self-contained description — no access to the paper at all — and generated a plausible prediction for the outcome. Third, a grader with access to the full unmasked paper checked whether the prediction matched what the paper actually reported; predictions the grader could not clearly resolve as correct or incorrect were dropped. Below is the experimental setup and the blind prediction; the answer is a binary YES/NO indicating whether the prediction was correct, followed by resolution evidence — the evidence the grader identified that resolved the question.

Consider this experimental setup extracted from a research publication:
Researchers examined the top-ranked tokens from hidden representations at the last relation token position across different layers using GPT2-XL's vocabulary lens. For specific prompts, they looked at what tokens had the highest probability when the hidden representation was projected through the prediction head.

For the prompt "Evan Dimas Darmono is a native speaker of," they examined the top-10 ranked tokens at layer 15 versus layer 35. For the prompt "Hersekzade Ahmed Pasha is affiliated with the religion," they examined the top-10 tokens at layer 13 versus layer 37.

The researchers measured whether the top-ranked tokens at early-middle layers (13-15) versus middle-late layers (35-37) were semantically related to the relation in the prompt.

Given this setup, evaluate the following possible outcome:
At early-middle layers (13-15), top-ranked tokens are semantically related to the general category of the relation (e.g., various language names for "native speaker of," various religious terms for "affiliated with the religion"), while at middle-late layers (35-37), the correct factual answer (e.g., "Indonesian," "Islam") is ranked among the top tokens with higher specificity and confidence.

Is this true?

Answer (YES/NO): NO